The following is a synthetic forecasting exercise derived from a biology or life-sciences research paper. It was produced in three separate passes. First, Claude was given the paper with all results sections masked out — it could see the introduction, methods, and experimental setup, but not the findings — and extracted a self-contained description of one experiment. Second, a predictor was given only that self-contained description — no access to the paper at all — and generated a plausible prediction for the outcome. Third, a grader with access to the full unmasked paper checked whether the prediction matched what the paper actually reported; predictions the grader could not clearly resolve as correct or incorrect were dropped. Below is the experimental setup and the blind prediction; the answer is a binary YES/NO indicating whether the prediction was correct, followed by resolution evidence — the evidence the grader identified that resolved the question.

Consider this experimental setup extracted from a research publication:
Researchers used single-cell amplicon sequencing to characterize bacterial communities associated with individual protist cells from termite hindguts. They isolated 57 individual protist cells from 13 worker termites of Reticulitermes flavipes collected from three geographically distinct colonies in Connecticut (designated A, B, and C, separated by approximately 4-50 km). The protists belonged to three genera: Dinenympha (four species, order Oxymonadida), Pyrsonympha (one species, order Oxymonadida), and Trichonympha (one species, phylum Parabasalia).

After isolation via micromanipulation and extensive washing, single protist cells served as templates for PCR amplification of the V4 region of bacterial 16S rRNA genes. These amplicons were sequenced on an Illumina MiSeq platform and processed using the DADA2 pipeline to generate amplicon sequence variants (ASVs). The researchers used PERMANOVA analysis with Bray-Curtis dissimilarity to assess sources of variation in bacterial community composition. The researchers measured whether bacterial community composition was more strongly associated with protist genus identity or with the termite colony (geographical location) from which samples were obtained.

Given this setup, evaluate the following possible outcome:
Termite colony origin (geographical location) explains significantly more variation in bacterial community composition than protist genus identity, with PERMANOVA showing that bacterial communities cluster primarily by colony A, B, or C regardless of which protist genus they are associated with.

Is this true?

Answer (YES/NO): NO